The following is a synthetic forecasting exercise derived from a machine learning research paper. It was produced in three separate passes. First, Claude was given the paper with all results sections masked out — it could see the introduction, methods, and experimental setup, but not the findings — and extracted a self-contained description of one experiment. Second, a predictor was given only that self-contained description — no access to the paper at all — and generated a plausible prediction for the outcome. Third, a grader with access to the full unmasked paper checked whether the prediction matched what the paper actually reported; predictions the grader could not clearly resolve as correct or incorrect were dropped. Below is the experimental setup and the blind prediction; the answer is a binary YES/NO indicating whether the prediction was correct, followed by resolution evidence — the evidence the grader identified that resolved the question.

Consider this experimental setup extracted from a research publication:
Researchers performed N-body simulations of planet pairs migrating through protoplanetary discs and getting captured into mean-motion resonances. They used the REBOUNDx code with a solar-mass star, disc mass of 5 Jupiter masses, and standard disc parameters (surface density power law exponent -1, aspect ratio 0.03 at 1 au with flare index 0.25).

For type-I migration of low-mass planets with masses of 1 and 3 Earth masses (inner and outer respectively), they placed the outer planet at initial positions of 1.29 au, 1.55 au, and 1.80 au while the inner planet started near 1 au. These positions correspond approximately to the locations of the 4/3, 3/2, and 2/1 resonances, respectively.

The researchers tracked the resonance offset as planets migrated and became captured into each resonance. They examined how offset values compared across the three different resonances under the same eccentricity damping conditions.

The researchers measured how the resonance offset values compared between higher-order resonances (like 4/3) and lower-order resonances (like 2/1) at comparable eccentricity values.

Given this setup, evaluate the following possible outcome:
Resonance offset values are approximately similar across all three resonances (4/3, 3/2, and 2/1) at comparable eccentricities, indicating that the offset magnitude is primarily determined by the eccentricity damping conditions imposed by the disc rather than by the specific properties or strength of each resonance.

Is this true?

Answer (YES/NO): YES